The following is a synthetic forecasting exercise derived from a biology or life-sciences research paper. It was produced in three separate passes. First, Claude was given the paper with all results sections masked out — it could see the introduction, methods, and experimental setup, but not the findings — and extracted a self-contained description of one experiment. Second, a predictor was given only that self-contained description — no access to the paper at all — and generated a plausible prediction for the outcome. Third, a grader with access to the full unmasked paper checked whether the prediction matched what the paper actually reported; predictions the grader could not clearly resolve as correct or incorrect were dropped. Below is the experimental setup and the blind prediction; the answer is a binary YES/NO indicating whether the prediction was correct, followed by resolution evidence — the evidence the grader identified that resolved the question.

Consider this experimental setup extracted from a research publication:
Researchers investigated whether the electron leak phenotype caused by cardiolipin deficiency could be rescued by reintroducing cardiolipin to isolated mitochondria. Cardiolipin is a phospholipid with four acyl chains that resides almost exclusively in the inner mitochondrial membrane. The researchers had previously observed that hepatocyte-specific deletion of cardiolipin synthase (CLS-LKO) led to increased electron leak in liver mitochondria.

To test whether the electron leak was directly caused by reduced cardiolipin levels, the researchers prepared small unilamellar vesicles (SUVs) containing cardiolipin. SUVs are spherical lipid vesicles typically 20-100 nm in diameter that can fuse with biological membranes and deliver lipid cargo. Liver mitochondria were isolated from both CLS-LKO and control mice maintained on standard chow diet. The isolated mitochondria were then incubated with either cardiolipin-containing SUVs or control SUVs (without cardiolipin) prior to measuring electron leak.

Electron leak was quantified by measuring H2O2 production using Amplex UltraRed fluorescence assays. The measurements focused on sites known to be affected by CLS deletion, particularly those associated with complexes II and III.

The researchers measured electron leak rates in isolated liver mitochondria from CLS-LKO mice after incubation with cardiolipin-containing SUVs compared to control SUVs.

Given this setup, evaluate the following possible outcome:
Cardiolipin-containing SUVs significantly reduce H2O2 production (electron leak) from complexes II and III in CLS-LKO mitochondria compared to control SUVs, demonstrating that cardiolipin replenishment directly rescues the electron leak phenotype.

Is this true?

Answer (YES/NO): YES